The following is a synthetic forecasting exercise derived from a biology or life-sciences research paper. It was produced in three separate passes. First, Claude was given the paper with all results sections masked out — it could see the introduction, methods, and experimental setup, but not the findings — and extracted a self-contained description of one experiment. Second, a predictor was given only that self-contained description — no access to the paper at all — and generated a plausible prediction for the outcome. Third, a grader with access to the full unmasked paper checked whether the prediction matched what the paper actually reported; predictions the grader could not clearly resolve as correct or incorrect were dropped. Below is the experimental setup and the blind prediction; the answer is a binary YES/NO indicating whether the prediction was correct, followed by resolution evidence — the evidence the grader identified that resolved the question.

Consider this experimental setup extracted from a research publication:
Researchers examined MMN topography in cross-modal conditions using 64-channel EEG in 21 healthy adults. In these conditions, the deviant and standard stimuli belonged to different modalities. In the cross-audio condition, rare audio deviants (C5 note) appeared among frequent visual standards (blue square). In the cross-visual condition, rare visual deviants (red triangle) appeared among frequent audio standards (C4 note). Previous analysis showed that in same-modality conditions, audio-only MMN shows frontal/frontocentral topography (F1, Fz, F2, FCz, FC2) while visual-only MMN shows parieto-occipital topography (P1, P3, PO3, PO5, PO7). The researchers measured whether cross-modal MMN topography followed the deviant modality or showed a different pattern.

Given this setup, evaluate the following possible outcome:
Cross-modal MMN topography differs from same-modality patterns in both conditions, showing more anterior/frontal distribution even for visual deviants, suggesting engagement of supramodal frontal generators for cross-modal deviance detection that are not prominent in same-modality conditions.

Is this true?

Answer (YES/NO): NO